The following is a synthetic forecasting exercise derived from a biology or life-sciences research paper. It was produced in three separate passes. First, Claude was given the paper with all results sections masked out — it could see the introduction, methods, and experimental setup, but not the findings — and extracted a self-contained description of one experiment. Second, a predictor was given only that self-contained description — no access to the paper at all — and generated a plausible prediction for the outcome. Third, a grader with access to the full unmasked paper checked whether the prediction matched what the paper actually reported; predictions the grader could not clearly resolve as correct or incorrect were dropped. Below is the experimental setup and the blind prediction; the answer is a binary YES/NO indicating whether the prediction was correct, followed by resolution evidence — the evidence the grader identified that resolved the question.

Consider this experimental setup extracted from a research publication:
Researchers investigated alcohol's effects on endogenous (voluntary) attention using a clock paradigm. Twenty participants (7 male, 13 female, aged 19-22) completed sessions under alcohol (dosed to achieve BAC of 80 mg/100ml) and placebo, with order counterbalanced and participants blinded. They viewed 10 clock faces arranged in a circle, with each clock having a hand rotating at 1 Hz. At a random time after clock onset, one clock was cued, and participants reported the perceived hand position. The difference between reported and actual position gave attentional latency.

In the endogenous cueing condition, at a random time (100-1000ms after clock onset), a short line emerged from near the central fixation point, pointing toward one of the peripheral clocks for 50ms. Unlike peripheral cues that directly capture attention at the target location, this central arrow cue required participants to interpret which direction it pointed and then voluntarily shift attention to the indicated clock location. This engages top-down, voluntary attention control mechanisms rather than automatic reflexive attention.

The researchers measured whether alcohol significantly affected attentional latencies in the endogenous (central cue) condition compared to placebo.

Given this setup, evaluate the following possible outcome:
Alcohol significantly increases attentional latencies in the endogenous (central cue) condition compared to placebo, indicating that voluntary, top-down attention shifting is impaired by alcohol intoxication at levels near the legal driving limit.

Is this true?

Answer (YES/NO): YES